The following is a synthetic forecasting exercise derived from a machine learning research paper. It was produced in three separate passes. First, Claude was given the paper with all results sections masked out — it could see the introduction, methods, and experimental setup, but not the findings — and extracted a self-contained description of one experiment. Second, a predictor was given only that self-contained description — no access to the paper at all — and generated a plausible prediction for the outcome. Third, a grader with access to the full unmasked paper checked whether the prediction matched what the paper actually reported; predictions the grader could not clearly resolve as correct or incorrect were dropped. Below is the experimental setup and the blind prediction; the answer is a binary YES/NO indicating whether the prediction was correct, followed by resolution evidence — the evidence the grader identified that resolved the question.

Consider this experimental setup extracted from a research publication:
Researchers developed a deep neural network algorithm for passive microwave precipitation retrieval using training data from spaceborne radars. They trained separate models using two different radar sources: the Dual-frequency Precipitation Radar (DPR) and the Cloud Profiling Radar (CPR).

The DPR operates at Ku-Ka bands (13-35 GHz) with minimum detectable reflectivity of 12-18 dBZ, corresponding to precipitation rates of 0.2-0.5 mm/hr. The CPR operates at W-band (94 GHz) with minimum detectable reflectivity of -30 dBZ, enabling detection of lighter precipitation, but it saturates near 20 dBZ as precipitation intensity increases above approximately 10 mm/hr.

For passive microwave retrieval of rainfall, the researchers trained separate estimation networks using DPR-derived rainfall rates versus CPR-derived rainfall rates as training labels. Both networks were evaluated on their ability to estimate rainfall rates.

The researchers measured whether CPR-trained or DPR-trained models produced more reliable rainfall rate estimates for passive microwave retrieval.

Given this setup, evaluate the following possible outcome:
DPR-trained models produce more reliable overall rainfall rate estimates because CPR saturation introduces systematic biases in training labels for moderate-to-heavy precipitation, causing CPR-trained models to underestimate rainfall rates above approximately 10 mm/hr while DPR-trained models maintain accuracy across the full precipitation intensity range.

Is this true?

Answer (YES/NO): NO